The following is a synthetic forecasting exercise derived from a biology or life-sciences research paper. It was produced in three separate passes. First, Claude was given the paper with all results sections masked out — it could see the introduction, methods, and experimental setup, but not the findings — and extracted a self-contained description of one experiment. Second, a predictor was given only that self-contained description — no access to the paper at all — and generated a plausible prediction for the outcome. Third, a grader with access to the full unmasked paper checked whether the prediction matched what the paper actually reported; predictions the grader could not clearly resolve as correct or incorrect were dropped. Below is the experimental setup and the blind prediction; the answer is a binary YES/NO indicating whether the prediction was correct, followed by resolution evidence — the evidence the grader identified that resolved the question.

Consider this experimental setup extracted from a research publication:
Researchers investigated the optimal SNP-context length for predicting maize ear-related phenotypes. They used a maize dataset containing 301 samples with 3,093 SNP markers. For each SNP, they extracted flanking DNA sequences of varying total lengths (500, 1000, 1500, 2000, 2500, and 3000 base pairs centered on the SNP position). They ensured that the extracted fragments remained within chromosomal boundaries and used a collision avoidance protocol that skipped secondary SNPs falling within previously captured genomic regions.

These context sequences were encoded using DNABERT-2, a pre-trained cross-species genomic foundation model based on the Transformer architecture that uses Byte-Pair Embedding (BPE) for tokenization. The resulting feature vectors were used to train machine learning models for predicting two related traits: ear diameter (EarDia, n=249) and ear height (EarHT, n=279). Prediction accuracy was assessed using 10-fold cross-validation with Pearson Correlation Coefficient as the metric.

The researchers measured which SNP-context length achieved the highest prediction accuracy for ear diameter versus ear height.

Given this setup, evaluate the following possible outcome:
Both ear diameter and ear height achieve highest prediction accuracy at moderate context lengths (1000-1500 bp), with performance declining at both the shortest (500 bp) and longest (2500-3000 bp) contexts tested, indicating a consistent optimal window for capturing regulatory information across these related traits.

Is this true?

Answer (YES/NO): NO